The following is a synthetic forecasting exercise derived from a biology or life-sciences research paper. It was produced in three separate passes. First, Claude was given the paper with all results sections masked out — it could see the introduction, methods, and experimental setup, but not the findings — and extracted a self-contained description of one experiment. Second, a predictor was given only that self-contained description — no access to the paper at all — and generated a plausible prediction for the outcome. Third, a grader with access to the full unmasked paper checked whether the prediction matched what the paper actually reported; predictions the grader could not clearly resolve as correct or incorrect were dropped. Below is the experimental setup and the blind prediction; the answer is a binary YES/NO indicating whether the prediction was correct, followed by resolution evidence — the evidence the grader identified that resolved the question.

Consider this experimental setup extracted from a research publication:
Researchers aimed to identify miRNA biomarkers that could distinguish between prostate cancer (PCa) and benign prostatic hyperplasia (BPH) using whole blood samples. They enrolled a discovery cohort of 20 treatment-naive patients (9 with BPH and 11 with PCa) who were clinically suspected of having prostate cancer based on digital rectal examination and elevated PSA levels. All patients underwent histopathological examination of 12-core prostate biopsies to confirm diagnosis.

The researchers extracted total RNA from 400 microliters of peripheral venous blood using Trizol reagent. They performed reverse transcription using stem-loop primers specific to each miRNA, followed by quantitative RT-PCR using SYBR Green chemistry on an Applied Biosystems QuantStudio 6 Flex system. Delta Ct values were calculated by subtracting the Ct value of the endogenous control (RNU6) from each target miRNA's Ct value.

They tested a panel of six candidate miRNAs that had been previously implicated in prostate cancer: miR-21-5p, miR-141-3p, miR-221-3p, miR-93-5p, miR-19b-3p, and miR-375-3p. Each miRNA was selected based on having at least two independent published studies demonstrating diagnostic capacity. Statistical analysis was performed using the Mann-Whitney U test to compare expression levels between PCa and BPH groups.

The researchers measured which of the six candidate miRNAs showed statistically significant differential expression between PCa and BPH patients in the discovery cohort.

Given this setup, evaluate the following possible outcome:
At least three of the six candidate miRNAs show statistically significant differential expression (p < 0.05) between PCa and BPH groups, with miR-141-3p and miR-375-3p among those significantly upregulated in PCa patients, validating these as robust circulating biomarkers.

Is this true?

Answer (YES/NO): NO